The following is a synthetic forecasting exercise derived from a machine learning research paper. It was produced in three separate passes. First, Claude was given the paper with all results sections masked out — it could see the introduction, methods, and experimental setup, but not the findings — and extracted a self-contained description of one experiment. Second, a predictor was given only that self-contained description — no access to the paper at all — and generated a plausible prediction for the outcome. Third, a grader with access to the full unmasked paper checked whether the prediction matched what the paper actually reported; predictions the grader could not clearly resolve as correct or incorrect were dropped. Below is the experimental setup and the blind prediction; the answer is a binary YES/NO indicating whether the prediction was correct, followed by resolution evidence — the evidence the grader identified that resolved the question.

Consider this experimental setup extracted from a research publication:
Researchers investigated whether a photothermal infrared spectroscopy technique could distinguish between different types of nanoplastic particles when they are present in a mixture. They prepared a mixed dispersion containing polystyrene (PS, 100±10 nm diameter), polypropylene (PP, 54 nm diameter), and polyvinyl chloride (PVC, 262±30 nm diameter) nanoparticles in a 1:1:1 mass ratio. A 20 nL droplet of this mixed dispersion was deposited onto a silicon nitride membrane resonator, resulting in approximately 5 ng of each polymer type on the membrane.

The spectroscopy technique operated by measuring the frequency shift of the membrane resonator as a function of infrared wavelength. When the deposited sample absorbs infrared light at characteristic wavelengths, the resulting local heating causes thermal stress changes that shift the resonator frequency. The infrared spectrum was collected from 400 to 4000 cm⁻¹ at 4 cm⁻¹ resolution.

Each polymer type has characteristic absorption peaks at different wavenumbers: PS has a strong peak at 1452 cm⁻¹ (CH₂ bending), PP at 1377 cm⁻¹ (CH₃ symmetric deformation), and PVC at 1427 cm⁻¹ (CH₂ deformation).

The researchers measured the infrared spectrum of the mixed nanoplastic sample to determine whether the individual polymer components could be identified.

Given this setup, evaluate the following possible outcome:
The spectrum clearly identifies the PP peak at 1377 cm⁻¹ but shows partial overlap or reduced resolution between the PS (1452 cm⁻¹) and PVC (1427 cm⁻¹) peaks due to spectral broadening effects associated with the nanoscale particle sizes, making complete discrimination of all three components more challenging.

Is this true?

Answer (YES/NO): NO